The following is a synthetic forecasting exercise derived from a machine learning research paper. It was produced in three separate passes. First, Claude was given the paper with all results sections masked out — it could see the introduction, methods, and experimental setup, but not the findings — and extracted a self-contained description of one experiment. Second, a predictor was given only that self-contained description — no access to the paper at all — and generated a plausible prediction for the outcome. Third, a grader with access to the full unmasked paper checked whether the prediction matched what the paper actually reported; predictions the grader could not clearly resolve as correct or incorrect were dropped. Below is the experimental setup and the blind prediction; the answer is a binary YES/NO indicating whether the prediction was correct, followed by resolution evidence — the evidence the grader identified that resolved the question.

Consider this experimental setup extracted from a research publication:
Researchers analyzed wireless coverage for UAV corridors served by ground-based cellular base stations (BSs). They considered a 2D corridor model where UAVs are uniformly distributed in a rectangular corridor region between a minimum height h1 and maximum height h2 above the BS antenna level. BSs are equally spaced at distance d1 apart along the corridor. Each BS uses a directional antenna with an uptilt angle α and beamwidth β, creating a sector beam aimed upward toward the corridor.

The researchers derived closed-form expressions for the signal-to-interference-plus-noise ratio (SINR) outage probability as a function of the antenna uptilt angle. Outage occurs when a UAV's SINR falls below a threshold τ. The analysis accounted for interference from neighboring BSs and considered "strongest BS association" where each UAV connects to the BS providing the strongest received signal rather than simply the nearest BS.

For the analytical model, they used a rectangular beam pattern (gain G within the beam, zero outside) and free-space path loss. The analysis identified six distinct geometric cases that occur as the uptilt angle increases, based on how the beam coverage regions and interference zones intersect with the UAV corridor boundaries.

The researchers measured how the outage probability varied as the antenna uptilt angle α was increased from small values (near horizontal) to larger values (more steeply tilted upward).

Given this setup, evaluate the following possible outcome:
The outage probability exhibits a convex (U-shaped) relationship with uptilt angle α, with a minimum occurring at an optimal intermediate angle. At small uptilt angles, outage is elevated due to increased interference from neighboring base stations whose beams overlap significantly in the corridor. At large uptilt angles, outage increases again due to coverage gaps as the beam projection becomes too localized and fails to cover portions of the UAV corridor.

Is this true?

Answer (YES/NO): YES